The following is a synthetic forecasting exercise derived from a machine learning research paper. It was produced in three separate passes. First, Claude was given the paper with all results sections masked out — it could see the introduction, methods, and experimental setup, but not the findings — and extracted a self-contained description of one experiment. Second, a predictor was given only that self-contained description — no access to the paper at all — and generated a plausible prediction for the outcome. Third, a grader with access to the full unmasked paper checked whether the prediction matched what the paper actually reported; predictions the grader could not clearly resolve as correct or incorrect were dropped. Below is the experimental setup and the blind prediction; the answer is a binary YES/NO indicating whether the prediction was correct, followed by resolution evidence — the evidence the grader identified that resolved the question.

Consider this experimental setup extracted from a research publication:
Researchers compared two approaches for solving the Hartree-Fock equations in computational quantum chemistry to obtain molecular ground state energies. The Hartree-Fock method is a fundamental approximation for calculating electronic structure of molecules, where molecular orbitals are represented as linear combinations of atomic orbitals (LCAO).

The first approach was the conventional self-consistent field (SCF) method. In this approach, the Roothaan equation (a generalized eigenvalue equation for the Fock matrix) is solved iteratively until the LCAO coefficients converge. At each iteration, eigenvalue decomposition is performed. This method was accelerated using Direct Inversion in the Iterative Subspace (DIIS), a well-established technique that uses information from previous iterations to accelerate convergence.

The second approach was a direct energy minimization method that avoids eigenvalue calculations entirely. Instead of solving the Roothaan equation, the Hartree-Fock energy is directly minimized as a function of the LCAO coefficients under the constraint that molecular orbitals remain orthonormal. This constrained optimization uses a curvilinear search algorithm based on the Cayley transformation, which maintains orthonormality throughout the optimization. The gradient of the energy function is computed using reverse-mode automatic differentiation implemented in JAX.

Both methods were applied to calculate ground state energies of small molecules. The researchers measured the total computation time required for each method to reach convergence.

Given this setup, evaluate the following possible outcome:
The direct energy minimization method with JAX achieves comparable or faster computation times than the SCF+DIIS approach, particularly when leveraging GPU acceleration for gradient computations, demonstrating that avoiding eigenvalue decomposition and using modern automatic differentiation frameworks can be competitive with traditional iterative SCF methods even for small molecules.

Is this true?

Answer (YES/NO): NO